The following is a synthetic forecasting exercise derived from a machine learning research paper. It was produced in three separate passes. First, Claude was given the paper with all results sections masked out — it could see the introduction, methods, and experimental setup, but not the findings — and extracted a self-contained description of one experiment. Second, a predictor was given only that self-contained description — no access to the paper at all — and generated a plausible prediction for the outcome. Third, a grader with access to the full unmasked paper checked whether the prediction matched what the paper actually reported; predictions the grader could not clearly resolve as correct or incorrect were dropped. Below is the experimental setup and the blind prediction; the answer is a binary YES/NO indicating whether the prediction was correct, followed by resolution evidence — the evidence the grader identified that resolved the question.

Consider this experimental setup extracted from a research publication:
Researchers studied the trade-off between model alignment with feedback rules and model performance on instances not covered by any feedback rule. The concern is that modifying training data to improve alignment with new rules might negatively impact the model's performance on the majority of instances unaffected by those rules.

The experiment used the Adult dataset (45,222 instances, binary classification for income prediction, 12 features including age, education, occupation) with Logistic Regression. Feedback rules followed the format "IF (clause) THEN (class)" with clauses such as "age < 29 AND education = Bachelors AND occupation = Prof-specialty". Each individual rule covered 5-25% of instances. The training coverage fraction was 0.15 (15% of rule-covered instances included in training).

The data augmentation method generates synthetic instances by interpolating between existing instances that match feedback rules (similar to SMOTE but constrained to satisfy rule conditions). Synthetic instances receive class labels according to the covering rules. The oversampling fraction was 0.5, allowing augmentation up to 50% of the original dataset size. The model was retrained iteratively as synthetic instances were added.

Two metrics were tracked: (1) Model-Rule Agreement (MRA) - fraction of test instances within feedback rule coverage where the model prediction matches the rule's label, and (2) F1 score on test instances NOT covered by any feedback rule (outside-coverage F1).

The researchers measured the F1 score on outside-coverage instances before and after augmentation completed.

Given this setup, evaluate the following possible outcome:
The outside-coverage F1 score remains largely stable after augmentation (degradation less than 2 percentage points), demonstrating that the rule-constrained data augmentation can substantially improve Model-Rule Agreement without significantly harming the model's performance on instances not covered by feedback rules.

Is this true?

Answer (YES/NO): YES